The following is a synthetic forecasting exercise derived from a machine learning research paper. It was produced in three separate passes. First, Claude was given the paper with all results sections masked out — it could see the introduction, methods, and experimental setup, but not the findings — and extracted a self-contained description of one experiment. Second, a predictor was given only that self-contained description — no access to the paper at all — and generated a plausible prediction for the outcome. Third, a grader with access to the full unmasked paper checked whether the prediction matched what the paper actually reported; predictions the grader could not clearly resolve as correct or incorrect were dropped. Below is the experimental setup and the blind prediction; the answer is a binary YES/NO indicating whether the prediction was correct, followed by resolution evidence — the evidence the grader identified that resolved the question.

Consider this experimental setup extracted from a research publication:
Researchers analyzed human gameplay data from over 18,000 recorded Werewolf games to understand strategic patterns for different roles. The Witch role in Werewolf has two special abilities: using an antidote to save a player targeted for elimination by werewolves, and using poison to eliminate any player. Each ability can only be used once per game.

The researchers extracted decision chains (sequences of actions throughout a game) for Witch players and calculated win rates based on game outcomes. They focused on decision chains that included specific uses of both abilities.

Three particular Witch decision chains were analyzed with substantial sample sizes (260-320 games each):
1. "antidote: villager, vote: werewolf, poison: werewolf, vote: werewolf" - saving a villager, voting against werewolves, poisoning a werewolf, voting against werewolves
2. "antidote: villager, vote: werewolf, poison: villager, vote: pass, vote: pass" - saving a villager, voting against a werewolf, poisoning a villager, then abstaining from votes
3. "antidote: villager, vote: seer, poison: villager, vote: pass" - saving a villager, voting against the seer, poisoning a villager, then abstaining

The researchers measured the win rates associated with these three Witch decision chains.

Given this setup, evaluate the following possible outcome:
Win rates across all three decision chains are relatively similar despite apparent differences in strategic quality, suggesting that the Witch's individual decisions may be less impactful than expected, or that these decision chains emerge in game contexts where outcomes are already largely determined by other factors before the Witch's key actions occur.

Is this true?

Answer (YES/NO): NO